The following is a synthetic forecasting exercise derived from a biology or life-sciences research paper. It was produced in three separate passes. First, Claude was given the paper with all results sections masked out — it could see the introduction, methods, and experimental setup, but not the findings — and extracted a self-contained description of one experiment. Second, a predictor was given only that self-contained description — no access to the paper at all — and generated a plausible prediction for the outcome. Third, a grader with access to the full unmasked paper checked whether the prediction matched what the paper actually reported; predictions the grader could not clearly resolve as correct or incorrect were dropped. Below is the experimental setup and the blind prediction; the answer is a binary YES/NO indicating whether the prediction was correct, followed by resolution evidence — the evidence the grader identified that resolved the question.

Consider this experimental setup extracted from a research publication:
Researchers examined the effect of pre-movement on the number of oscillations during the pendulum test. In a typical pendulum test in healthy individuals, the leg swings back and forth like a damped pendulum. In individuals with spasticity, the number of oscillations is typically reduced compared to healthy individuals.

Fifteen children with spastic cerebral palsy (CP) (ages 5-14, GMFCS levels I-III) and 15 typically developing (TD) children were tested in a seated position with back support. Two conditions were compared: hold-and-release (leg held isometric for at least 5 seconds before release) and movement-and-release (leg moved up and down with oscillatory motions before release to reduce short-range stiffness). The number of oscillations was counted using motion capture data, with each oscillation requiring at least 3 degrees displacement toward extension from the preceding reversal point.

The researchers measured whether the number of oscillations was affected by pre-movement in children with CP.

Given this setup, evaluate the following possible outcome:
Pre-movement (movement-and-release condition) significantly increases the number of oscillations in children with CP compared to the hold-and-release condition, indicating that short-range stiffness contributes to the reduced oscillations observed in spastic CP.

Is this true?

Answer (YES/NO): YES